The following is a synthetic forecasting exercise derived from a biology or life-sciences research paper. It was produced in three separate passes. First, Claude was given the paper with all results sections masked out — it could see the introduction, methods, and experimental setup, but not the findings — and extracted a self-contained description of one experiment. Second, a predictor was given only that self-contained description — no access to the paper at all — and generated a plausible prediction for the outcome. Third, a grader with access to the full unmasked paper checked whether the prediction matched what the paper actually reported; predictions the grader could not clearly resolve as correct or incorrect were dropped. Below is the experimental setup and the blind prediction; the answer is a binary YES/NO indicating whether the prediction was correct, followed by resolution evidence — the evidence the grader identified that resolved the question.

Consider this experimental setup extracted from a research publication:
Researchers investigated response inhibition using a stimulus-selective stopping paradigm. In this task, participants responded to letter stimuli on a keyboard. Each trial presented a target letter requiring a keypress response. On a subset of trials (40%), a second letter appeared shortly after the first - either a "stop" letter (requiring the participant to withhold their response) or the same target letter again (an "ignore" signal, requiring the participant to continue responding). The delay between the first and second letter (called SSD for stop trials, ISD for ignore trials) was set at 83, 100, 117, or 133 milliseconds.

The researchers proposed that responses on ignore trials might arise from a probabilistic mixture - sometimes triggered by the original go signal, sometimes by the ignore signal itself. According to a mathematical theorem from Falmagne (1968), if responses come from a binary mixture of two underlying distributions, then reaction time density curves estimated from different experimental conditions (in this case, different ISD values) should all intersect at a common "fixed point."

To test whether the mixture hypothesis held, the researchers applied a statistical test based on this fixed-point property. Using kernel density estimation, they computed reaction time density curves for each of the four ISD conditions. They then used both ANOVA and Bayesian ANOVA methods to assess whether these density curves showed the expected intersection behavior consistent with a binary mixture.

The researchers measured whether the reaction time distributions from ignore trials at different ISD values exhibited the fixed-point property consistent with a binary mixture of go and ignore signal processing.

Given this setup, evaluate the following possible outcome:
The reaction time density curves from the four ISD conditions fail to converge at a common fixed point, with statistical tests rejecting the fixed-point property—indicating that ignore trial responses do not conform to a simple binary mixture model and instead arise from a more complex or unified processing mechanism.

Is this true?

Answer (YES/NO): NO